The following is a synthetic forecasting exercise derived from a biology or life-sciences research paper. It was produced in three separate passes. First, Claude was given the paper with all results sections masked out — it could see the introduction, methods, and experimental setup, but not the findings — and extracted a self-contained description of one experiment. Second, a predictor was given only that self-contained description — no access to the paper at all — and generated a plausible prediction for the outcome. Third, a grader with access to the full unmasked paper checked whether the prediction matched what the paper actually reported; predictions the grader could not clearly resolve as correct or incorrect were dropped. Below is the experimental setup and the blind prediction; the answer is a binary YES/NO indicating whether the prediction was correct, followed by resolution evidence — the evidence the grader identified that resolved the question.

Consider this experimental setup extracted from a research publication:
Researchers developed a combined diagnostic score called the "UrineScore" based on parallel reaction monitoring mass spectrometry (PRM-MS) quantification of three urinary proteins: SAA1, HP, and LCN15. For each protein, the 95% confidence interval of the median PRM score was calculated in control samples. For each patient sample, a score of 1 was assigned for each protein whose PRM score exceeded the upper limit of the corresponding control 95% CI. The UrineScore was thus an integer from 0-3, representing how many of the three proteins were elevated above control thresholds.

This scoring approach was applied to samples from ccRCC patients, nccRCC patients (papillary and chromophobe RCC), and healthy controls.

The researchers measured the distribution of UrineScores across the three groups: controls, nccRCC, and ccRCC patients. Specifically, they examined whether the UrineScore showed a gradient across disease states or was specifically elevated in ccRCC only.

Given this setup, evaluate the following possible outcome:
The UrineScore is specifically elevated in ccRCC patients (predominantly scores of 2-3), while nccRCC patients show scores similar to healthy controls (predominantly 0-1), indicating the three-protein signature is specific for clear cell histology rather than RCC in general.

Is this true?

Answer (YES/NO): NO